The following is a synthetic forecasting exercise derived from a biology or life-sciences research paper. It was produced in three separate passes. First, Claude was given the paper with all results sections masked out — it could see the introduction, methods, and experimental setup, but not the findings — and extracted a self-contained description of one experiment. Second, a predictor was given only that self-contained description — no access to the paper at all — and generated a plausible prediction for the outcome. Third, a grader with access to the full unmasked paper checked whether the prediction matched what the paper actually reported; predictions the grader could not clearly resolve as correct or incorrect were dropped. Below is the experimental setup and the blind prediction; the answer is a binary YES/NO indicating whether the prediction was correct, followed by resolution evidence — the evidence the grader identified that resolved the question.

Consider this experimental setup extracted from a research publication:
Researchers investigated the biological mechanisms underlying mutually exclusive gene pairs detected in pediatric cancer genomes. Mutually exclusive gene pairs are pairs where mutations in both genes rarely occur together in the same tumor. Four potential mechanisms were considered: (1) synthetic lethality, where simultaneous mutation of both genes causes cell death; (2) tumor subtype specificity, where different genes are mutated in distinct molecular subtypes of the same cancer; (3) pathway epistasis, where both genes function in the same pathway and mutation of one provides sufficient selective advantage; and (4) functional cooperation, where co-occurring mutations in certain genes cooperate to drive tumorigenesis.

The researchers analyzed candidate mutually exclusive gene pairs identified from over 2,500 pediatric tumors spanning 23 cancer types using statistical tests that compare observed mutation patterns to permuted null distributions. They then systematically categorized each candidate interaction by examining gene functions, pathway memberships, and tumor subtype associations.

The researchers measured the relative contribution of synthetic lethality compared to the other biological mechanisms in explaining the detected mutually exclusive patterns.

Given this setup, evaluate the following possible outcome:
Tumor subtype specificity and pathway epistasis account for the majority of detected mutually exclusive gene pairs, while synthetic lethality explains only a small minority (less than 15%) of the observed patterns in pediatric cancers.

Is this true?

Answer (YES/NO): NO